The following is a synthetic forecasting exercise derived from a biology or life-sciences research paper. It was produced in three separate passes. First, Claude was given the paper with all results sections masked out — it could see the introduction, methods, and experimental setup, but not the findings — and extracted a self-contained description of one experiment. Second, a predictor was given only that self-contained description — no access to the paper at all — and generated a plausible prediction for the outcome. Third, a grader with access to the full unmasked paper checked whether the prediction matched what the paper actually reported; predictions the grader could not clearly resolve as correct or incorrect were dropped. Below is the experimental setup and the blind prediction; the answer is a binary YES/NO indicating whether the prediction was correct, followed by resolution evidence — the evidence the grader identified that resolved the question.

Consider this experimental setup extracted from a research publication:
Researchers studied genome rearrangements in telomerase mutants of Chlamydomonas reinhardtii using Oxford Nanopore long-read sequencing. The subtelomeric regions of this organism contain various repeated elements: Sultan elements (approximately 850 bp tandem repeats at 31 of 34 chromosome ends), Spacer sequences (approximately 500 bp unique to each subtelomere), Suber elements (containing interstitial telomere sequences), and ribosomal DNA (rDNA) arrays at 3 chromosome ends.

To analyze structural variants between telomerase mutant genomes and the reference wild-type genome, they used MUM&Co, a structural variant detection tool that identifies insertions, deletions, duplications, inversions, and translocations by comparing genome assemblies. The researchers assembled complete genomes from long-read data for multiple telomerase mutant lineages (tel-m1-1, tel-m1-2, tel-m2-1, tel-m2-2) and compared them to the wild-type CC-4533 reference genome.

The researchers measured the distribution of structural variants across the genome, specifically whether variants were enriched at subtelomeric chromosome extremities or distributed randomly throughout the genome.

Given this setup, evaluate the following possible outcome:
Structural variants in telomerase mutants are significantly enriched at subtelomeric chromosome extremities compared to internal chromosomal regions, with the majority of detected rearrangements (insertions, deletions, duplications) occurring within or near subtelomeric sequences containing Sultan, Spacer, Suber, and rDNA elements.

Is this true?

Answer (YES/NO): YES